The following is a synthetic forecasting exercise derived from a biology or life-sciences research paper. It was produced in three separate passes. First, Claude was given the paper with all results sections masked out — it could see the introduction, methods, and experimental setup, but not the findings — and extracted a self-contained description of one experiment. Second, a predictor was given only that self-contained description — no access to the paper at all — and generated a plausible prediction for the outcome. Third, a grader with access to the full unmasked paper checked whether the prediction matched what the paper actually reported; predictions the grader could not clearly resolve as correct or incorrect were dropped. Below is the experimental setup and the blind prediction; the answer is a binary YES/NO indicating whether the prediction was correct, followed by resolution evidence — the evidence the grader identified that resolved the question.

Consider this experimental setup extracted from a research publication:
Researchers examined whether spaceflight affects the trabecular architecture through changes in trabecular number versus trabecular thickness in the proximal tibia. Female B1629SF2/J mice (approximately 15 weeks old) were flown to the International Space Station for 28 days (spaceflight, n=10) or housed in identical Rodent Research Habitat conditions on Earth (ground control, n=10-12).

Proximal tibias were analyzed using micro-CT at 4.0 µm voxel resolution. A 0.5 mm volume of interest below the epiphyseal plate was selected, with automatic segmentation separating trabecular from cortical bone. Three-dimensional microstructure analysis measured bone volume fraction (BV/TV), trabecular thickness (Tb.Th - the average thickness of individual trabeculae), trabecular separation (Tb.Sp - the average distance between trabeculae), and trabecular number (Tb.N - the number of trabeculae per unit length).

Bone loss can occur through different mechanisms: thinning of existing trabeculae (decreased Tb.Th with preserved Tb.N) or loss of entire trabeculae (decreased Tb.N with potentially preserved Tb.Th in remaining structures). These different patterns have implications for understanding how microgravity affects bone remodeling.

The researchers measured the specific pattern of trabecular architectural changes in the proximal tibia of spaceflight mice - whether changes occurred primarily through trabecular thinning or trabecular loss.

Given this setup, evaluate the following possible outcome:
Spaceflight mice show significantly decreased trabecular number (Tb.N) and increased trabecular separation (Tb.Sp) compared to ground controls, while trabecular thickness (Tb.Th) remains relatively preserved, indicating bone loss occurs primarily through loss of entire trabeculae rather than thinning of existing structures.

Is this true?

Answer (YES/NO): NO